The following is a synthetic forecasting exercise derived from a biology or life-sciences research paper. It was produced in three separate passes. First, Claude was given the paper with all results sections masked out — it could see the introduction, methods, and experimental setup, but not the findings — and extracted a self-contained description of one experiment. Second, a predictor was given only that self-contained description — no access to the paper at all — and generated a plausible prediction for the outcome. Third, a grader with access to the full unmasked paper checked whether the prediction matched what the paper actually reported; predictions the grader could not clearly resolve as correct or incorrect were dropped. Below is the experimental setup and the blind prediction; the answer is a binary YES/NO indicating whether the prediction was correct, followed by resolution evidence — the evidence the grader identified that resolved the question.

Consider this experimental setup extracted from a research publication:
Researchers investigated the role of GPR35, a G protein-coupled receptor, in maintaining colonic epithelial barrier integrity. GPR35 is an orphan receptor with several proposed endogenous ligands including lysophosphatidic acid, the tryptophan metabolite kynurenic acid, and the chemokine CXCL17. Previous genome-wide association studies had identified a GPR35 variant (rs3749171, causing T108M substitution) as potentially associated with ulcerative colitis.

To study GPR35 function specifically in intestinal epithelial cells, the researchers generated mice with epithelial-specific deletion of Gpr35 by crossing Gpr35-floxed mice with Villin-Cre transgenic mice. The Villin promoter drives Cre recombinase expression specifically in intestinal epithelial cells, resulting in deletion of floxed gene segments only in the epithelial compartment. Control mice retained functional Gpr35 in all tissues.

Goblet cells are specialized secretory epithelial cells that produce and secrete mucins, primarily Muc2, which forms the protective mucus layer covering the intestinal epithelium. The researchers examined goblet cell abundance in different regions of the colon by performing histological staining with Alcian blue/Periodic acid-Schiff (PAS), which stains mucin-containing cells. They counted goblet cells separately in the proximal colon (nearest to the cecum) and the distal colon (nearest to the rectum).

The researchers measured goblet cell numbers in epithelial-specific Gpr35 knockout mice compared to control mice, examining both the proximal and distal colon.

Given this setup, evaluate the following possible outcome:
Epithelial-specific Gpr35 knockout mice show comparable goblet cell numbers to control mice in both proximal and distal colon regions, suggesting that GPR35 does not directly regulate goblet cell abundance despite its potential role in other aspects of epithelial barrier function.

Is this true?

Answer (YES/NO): NO